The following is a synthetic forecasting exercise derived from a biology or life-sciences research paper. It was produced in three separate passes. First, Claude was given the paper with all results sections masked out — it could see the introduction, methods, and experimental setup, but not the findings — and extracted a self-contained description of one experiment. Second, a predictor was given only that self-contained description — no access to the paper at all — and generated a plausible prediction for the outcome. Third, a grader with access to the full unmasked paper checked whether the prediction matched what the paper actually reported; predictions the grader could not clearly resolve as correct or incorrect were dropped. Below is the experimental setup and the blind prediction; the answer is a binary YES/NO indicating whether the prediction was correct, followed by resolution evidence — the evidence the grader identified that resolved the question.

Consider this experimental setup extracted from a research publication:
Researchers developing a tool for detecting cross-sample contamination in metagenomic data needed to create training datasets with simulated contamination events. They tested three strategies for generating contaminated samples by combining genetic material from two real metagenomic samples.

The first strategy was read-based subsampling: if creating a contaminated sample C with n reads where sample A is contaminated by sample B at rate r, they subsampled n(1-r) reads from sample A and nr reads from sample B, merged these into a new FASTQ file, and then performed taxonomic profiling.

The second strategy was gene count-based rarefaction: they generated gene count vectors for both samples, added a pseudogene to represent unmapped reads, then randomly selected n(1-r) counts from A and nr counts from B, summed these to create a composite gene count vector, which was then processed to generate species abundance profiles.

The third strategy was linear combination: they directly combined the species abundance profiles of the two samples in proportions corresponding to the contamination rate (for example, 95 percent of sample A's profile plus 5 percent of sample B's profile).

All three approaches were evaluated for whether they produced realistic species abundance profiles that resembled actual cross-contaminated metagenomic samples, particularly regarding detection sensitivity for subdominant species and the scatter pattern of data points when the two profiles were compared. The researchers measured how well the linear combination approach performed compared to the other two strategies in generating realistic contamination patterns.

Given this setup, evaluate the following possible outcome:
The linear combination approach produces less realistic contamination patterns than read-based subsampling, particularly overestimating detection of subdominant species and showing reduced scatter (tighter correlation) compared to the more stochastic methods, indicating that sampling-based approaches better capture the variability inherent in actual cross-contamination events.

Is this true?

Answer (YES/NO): YES